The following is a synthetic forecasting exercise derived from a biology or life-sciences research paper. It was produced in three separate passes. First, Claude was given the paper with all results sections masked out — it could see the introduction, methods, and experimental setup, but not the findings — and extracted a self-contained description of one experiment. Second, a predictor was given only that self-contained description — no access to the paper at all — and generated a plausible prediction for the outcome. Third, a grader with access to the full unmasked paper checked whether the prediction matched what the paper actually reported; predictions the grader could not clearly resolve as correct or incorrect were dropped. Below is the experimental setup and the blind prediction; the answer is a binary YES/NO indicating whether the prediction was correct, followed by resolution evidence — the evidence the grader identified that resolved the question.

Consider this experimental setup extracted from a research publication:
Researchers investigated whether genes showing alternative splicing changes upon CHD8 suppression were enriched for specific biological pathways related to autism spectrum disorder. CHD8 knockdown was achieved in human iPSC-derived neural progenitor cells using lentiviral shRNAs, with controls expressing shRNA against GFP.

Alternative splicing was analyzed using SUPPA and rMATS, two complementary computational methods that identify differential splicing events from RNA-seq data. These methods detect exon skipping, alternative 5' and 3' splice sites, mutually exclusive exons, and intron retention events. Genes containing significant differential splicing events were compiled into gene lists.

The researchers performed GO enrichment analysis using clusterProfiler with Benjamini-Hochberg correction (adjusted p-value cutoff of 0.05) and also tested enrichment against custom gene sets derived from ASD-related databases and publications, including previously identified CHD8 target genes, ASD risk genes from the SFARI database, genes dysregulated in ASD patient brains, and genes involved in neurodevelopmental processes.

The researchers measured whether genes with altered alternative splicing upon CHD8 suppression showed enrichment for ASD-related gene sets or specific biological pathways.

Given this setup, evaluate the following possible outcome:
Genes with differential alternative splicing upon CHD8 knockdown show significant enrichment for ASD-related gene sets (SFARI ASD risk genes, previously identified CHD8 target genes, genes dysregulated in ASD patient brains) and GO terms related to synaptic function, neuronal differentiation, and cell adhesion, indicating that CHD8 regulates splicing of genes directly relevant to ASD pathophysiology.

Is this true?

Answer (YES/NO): NO